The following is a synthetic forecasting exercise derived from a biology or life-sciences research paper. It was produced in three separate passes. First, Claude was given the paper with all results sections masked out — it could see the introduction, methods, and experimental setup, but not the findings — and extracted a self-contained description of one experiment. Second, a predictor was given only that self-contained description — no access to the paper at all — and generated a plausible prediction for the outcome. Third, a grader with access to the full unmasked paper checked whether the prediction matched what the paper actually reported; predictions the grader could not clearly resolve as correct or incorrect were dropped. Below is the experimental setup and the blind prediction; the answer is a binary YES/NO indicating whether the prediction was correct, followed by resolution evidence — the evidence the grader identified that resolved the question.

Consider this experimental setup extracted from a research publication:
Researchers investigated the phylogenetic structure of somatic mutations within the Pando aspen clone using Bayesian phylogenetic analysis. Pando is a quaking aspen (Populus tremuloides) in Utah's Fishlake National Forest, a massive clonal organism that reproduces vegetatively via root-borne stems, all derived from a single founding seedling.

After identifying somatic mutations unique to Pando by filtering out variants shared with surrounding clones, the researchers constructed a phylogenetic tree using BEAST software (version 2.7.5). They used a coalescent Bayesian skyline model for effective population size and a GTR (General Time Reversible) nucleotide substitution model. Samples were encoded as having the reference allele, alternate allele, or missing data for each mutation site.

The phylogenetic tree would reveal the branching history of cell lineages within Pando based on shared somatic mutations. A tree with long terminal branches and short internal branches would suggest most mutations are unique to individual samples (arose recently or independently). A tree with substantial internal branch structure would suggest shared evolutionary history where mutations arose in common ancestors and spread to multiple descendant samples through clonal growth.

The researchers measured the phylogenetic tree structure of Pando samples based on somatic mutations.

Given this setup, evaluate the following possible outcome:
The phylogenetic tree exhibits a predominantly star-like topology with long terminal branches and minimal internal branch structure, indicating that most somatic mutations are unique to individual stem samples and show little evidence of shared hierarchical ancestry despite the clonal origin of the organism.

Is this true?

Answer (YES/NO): YES